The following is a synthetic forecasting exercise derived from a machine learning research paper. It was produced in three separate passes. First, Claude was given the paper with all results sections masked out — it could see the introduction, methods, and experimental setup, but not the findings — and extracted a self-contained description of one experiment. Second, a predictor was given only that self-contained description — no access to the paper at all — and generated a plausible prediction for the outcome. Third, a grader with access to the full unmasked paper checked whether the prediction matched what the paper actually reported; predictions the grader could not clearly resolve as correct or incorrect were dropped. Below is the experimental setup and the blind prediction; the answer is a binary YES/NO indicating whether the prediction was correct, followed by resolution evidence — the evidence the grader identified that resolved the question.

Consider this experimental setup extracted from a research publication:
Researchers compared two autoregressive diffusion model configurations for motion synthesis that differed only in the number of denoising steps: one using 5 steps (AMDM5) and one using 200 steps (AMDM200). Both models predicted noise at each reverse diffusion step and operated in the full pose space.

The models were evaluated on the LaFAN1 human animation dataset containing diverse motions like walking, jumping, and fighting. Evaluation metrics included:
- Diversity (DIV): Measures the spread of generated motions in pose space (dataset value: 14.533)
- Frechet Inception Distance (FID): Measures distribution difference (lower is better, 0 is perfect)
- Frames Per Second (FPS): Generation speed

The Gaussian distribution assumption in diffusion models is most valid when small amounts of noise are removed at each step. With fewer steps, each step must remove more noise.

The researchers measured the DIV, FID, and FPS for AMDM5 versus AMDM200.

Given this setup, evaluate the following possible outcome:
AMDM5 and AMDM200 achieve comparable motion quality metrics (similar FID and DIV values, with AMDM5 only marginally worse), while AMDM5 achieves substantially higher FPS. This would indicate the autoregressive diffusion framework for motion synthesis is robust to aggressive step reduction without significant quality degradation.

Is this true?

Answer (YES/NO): NO